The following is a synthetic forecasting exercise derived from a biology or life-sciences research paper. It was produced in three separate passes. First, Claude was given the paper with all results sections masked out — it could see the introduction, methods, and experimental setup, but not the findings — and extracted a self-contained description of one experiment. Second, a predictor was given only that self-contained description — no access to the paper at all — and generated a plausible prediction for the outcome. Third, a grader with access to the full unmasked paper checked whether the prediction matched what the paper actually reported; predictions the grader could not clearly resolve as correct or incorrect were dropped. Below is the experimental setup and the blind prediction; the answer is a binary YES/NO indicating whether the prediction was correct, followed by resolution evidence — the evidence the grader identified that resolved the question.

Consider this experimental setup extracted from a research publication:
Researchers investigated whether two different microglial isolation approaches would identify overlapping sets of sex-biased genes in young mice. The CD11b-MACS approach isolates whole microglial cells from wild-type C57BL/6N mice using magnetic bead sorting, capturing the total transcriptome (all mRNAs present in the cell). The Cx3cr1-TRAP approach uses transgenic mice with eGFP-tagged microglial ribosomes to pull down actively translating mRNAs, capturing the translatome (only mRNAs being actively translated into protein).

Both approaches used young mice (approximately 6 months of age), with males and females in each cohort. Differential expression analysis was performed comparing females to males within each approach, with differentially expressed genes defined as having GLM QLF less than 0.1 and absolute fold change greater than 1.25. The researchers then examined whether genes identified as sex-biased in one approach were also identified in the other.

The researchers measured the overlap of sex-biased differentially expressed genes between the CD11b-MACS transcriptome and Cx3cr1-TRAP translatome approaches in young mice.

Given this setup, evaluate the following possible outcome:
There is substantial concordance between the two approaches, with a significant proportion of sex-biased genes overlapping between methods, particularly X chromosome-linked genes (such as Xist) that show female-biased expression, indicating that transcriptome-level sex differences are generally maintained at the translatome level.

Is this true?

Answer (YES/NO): YES